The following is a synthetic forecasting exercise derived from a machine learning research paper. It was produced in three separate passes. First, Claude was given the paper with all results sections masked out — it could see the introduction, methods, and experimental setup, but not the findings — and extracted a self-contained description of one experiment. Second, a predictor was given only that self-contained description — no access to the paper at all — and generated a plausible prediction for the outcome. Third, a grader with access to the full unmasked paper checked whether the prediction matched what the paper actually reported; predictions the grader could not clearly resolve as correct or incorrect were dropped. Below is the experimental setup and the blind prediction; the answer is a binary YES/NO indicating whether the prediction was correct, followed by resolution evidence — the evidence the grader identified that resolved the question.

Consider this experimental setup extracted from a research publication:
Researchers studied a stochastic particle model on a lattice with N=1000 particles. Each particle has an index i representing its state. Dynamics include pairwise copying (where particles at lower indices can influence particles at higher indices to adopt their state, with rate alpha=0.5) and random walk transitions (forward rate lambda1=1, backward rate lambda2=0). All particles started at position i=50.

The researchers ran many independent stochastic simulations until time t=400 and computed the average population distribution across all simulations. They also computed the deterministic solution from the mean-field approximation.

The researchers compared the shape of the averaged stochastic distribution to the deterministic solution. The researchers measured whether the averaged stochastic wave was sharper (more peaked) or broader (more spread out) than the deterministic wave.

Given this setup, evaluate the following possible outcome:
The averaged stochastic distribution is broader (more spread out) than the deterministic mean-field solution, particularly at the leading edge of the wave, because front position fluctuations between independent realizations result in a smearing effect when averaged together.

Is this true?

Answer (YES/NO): YES